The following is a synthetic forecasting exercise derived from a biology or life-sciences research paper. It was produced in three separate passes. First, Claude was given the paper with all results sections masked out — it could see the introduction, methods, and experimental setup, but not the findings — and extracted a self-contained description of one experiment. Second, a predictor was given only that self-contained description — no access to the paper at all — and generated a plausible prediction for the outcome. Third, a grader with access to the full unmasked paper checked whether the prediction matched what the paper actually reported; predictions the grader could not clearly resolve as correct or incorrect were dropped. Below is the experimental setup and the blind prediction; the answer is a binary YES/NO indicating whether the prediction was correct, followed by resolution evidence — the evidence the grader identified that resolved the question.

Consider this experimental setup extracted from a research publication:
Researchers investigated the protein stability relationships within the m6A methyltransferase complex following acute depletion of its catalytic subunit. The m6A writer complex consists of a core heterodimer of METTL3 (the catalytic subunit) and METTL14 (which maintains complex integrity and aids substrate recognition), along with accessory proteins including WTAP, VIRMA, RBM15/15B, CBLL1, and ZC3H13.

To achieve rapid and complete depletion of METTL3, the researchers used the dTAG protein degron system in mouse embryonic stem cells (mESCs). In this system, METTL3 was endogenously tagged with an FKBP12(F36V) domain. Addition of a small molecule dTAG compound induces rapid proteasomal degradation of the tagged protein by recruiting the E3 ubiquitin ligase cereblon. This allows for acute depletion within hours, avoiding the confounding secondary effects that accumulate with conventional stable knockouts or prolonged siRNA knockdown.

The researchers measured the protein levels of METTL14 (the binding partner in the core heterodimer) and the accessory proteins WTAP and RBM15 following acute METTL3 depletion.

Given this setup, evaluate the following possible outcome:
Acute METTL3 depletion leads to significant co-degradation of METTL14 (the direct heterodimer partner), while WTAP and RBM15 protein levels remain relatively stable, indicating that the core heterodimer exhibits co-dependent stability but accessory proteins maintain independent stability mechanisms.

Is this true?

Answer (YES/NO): YES